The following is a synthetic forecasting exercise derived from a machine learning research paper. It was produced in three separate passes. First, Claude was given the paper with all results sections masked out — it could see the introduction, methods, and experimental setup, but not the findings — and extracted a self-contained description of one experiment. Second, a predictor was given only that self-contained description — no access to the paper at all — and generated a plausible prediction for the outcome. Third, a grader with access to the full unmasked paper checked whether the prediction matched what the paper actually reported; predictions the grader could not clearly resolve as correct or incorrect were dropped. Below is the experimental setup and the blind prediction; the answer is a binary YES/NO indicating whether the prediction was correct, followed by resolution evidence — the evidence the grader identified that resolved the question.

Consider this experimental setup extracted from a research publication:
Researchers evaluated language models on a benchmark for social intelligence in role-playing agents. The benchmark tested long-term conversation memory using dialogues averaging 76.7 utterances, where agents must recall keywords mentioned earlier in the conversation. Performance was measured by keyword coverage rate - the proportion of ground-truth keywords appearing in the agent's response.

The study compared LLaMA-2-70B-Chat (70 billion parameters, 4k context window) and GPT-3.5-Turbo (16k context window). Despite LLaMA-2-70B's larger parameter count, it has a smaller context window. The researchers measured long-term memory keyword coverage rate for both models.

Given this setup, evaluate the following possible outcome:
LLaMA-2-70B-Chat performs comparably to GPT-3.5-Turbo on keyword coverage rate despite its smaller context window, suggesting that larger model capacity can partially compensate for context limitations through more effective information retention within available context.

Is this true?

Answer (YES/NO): NO